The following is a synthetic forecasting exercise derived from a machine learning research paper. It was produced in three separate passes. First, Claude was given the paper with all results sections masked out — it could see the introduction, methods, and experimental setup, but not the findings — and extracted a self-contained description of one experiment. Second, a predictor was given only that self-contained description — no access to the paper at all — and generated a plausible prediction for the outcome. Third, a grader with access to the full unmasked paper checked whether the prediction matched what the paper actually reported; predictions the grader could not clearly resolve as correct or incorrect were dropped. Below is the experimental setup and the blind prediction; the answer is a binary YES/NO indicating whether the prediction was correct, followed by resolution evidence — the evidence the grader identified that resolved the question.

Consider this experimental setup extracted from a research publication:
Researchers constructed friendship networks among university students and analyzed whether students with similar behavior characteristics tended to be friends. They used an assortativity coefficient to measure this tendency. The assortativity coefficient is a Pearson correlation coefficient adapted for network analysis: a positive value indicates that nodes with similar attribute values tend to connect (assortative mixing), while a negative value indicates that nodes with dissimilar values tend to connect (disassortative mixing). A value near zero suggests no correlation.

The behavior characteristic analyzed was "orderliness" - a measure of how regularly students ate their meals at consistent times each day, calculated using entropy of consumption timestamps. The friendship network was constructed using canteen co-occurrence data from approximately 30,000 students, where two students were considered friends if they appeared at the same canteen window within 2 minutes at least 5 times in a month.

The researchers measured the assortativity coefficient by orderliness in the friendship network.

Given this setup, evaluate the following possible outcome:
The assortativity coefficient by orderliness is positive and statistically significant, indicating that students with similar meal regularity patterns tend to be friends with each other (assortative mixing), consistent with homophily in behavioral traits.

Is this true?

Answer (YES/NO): YES